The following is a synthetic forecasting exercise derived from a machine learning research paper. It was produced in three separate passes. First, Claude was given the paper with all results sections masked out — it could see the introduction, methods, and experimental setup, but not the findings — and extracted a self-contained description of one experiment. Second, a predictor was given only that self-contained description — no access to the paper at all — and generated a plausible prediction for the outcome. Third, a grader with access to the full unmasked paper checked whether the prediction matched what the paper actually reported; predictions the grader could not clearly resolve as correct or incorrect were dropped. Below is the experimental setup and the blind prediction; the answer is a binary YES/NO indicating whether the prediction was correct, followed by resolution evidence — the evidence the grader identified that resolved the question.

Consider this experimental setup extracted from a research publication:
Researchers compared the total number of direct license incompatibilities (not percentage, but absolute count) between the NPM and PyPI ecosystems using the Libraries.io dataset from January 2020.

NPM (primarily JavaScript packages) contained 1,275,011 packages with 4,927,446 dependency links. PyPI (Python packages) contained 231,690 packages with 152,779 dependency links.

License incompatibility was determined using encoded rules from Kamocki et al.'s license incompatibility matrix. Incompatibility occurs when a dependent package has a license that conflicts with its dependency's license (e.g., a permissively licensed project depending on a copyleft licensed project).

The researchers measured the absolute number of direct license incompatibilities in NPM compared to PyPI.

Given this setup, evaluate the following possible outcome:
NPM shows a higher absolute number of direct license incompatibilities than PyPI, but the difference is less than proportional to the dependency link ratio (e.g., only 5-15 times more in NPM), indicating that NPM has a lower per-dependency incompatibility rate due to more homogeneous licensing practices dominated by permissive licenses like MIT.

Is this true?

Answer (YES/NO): YES